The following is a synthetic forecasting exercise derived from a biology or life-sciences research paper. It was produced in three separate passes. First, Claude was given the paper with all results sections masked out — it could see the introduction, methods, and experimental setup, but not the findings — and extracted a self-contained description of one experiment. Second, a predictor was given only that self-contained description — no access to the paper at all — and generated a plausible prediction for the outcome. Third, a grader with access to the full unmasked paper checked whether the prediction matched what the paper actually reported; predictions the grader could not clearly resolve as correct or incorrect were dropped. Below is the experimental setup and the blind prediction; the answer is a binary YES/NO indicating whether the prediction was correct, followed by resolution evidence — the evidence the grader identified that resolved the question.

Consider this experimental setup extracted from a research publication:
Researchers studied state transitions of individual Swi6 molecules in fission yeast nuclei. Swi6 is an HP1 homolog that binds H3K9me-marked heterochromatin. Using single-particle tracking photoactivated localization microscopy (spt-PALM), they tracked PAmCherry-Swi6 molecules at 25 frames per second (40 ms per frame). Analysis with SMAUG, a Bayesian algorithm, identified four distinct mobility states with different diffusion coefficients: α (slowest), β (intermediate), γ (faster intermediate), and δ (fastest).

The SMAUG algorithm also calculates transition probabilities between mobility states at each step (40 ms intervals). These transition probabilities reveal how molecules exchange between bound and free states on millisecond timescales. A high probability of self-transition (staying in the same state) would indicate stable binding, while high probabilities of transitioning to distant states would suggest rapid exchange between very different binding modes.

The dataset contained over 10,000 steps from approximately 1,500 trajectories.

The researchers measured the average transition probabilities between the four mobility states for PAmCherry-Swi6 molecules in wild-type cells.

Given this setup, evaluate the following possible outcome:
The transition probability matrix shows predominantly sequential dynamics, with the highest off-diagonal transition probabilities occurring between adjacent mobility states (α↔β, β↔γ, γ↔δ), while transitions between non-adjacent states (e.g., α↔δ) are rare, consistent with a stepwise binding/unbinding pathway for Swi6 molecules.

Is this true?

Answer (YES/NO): YES